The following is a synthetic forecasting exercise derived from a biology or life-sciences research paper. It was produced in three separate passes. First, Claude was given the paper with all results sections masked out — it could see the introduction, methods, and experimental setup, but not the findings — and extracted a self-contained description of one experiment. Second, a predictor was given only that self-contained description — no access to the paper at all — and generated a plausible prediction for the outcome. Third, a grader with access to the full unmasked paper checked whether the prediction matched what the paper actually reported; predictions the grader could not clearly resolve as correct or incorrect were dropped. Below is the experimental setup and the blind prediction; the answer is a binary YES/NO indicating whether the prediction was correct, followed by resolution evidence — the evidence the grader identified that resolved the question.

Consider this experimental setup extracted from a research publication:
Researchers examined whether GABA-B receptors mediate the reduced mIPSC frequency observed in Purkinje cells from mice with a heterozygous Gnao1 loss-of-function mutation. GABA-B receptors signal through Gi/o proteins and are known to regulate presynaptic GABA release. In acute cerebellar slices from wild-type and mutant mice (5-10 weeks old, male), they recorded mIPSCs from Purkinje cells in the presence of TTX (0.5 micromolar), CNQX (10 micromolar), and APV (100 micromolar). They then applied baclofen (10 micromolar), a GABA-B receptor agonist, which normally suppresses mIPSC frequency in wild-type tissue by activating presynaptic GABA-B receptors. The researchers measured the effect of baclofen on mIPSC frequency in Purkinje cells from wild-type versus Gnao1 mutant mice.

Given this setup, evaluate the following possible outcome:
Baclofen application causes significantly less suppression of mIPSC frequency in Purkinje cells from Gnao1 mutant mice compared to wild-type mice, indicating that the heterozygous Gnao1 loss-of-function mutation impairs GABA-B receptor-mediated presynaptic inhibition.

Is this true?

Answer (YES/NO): NO